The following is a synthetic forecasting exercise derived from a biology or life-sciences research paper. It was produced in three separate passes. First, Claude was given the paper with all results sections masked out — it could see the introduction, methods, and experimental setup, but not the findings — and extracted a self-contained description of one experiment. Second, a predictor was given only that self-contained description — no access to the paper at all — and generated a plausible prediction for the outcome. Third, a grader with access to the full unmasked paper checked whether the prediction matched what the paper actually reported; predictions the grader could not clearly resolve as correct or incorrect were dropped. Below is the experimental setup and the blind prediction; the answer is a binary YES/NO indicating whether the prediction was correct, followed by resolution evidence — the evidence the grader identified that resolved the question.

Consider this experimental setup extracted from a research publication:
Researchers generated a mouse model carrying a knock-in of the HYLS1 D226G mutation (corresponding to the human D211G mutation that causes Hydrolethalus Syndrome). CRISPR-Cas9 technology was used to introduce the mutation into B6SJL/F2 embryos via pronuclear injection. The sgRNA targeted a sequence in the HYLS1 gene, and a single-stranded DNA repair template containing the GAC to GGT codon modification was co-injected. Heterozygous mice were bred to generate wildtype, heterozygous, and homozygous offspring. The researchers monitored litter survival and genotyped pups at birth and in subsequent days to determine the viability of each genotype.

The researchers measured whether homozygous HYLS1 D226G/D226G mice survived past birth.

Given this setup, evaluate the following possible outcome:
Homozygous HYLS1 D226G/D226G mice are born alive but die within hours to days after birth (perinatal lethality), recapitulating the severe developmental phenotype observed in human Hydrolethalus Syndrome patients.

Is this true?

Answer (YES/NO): YES